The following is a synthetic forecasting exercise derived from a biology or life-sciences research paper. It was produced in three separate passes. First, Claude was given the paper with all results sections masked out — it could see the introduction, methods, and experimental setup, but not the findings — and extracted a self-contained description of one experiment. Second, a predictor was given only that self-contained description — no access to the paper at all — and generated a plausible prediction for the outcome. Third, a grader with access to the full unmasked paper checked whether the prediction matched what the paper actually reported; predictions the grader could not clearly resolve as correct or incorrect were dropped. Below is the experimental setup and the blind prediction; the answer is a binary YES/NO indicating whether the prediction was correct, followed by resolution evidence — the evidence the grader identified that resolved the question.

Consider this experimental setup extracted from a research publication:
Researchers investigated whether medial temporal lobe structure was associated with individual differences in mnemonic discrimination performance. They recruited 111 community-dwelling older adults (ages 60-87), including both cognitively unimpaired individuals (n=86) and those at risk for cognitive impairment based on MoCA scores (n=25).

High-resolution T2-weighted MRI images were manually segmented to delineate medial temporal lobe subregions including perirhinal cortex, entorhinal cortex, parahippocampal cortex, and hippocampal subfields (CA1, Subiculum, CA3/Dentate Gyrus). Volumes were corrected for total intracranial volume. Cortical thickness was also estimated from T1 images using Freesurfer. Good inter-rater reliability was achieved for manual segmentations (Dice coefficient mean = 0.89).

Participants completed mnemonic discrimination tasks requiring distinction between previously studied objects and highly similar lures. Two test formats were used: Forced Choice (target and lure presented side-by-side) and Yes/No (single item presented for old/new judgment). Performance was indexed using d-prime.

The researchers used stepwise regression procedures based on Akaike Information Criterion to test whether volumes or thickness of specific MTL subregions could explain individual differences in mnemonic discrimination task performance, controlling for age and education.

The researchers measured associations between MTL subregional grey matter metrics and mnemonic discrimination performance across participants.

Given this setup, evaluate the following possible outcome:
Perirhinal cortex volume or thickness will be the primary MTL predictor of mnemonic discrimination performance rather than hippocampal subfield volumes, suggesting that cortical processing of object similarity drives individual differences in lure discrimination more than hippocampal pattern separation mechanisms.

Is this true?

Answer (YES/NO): NO